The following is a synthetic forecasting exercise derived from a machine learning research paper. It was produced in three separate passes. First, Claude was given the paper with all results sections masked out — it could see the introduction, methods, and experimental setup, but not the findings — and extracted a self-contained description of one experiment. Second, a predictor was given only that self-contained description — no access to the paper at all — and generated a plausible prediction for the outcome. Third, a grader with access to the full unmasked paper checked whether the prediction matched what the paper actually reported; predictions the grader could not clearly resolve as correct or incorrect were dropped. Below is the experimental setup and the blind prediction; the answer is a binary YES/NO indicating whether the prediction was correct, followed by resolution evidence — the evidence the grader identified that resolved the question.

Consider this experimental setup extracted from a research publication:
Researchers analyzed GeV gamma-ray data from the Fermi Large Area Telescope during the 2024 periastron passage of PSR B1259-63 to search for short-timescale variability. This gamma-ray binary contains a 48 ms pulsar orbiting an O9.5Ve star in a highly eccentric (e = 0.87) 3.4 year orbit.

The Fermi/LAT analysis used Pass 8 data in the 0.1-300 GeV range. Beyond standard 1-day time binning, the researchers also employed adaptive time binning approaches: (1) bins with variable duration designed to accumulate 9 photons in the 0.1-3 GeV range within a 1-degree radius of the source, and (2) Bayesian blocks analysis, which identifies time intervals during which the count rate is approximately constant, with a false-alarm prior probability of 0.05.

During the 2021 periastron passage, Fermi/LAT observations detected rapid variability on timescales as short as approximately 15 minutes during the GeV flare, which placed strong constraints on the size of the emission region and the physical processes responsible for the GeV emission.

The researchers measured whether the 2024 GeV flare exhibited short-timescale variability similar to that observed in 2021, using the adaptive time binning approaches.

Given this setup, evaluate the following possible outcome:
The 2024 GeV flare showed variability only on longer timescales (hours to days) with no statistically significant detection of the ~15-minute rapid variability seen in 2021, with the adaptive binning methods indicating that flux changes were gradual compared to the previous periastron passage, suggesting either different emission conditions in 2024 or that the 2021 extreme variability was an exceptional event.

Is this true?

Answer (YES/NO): NO